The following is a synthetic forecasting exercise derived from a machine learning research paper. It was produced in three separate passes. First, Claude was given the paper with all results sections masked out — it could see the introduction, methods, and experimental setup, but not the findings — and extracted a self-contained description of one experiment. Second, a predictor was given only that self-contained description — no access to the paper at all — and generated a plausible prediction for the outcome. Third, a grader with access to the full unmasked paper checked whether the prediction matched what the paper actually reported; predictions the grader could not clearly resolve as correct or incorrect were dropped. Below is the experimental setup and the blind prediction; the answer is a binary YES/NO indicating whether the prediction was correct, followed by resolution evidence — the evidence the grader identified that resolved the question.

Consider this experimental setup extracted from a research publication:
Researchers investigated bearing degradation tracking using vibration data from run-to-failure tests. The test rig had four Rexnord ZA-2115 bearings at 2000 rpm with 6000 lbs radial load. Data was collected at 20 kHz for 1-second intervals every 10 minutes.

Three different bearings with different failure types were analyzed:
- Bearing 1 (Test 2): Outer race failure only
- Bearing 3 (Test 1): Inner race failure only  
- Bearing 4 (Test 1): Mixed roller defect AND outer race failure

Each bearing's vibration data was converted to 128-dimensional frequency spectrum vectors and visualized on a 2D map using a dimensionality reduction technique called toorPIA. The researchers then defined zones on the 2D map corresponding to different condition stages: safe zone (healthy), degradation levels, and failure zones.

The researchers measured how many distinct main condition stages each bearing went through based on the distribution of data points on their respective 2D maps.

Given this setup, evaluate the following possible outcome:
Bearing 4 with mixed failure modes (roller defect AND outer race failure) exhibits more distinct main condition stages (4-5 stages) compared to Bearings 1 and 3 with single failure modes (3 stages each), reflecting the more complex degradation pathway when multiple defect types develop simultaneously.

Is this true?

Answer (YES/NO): NO